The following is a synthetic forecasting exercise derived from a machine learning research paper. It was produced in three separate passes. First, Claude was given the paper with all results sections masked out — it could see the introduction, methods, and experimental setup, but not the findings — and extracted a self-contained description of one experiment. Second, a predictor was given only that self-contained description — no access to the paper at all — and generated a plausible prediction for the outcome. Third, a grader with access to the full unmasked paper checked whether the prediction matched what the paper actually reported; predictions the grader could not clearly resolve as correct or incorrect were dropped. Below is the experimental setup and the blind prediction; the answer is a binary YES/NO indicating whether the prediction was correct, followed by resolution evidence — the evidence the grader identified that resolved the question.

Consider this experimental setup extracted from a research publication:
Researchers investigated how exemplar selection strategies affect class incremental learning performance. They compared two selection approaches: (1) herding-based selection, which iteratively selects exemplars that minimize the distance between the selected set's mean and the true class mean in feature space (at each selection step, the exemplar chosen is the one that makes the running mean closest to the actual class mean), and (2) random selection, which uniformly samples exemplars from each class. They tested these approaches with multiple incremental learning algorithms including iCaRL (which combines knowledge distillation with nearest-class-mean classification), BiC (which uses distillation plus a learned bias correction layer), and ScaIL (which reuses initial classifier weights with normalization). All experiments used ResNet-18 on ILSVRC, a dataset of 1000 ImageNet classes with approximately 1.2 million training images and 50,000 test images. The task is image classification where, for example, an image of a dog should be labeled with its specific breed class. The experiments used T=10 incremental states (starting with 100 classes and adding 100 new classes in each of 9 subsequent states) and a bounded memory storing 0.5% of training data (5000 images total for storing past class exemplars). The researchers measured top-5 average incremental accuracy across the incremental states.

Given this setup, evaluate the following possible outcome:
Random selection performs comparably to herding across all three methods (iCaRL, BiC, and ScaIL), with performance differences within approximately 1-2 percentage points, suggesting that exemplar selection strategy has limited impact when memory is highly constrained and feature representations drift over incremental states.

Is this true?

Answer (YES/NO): NO